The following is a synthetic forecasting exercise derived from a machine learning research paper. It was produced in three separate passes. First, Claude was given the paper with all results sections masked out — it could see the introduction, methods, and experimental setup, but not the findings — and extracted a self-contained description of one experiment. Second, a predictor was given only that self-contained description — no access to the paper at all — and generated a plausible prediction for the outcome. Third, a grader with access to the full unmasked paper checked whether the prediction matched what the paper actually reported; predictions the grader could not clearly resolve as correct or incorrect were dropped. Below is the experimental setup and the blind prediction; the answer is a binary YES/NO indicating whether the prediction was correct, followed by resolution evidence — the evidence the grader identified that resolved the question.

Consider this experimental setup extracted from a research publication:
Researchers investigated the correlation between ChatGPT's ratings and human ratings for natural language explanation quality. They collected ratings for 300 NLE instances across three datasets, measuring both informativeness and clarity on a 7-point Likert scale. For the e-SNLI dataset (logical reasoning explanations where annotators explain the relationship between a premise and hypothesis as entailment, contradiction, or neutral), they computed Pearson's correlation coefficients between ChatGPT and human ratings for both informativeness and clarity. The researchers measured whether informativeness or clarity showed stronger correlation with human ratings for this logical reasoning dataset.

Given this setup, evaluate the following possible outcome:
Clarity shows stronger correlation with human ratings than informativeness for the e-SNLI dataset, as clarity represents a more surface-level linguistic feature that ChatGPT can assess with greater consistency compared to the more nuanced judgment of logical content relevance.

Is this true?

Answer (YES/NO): NO